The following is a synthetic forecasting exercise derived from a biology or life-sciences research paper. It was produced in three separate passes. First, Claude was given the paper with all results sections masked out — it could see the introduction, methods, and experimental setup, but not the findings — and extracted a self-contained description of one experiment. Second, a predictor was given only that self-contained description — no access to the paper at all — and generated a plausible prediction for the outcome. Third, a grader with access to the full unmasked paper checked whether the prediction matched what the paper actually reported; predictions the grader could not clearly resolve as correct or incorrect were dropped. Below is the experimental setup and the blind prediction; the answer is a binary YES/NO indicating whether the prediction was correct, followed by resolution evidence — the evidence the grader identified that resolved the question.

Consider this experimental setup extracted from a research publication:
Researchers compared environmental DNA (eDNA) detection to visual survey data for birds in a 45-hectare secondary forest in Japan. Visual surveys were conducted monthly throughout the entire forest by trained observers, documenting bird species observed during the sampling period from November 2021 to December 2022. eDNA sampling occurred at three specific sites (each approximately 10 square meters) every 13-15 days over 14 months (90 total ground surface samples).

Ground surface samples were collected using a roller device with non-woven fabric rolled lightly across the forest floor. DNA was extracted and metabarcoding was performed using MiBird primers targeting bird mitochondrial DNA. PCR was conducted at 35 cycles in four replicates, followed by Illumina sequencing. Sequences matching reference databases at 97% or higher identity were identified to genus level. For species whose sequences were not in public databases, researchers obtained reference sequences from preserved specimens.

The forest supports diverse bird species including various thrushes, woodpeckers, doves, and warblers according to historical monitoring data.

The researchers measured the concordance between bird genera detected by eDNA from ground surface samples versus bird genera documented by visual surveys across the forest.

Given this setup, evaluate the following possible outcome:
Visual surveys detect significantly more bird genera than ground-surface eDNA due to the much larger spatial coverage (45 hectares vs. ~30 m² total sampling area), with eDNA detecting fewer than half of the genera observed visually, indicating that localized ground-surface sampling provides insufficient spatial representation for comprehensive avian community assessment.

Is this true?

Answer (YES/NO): NO